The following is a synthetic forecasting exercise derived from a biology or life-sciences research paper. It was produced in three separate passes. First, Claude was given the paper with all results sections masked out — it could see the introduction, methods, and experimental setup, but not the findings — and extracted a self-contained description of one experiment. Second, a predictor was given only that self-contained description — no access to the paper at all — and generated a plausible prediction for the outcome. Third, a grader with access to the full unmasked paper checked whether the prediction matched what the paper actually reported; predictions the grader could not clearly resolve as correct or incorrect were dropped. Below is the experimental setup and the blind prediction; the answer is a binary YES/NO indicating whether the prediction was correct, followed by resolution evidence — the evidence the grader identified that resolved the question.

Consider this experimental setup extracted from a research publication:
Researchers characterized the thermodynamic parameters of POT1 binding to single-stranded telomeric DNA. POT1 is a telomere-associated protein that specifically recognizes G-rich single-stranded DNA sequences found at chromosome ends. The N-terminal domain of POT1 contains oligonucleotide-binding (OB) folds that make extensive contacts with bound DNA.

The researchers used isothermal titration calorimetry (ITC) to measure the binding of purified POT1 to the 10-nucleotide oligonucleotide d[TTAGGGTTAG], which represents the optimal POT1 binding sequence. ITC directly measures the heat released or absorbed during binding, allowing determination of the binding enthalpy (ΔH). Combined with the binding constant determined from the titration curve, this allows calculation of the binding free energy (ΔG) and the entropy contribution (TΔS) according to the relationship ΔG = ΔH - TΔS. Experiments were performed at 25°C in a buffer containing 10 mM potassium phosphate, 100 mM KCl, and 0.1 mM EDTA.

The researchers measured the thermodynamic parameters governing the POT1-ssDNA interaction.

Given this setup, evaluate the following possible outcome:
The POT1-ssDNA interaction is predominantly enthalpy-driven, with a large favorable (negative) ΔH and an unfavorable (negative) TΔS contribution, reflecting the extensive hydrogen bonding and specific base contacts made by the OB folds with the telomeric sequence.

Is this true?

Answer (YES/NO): YES